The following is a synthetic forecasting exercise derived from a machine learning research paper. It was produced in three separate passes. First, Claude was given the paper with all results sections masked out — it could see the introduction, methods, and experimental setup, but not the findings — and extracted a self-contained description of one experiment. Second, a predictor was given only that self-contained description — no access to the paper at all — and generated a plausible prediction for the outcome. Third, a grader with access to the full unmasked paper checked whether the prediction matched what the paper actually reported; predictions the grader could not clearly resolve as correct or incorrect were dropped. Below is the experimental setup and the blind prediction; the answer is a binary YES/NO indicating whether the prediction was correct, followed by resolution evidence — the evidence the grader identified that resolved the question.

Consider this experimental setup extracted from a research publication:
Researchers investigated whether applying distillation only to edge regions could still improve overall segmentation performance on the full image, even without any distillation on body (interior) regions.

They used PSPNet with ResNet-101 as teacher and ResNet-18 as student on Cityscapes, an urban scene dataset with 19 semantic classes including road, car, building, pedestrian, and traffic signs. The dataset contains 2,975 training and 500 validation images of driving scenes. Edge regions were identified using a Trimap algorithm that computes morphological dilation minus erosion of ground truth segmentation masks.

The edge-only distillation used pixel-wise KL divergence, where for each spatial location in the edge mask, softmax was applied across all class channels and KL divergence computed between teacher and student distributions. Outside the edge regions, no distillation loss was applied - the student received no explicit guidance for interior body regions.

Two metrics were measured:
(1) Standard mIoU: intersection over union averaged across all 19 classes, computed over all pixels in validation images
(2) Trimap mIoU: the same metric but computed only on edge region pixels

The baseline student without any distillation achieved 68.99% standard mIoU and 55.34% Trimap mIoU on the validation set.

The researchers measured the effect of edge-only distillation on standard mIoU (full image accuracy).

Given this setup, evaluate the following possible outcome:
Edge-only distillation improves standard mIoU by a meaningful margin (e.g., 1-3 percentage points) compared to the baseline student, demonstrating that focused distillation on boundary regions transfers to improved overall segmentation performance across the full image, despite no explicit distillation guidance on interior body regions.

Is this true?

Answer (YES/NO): YES